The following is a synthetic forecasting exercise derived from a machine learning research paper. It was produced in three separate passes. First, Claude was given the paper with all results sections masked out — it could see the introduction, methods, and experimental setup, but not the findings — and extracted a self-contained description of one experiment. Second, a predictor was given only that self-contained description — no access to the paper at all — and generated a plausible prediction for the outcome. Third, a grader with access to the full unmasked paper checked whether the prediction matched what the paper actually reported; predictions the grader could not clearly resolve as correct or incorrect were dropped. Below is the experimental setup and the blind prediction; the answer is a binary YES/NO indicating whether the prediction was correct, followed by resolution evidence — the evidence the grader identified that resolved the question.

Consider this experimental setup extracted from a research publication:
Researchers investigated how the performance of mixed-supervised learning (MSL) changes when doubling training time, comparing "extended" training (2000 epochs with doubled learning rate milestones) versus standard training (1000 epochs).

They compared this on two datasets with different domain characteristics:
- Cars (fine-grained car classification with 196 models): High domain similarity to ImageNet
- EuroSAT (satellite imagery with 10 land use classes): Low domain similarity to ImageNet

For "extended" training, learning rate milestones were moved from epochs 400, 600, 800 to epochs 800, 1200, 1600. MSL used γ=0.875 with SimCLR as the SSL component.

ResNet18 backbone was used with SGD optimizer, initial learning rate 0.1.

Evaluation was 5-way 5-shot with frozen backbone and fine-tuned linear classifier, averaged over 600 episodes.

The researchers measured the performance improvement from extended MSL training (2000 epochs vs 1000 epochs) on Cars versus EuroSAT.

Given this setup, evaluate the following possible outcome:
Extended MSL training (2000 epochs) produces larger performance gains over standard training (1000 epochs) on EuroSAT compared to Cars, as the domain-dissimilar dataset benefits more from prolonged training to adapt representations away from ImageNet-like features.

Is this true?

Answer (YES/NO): NO